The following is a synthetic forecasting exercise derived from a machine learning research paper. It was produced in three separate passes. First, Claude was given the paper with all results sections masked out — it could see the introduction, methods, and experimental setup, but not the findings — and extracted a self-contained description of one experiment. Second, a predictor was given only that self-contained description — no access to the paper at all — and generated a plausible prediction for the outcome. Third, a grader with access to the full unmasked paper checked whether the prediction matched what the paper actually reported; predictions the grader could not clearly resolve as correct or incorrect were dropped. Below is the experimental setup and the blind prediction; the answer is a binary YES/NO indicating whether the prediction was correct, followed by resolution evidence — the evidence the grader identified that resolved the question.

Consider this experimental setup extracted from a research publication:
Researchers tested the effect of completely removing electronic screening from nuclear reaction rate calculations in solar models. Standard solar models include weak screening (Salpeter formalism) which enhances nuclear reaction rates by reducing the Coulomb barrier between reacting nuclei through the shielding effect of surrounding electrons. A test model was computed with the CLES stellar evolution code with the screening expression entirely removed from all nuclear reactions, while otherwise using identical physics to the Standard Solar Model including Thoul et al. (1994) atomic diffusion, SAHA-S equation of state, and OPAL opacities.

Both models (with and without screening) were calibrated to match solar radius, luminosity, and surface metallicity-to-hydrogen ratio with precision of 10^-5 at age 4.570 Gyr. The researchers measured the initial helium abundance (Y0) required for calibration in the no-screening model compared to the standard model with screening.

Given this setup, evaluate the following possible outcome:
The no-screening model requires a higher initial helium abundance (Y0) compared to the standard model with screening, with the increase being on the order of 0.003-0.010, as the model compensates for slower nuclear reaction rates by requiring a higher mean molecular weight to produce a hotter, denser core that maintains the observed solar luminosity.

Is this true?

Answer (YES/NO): NO